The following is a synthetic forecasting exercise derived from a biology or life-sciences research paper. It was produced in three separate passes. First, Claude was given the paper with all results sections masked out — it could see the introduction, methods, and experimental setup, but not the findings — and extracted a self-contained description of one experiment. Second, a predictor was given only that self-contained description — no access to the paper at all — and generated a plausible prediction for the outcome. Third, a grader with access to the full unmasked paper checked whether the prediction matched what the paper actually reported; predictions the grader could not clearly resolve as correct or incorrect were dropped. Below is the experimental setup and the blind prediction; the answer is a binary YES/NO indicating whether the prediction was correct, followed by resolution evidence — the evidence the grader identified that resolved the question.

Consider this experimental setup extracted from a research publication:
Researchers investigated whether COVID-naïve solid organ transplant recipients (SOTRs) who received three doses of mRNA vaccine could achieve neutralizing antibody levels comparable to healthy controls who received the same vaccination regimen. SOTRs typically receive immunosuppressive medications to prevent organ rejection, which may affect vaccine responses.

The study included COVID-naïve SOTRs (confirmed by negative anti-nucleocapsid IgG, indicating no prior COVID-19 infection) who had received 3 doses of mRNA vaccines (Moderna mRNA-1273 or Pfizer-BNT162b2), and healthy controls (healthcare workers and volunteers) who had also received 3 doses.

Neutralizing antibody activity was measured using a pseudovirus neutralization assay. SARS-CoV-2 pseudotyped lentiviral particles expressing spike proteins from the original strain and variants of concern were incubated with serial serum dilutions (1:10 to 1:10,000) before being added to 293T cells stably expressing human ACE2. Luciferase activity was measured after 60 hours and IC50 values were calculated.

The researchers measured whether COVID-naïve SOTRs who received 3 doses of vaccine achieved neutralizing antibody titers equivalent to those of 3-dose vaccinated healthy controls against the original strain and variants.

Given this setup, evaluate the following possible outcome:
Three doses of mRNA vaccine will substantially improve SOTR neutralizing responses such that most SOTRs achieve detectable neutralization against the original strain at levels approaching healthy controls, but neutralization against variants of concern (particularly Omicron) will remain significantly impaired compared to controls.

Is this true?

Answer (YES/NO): NO